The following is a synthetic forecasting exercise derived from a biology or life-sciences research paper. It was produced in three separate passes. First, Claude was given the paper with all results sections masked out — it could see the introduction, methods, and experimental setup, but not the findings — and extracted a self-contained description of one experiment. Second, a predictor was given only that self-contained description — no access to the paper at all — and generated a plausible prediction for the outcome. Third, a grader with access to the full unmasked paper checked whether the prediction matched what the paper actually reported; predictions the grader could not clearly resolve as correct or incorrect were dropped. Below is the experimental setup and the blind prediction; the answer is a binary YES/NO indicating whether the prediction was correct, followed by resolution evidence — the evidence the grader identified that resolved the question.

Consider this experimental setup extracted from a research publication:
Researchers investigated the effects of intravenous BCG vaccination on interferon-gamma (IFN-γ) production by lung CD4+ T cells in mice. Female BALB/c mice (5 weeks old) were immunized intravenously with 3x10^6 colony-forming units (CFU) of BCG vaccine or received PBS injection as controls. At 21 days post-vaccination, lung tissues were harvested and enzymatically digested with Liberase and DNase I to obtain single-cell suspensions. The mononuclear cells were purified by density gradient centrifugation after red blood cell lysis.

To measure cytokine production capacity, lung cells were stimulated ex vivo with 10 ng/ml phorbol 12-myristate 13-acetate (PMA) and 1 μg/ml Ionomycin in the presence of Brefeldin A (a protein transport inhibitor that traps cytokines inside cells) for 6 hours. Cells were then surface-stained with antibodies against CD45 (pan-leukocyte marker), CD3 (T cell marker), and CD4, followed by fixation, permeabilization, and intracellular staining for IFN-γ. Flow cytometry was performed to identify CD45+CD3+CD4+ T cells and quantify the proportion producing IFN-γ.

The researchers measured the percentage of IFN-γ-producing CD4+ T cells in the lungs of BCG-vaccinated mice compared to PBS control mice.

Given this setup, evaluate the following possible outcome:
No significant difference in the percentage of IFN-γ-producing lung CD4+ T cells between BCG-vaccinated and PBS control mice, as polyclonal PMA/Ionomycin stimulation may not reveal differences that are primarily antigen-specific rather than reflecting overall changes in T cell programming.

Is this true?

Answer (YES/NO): NO